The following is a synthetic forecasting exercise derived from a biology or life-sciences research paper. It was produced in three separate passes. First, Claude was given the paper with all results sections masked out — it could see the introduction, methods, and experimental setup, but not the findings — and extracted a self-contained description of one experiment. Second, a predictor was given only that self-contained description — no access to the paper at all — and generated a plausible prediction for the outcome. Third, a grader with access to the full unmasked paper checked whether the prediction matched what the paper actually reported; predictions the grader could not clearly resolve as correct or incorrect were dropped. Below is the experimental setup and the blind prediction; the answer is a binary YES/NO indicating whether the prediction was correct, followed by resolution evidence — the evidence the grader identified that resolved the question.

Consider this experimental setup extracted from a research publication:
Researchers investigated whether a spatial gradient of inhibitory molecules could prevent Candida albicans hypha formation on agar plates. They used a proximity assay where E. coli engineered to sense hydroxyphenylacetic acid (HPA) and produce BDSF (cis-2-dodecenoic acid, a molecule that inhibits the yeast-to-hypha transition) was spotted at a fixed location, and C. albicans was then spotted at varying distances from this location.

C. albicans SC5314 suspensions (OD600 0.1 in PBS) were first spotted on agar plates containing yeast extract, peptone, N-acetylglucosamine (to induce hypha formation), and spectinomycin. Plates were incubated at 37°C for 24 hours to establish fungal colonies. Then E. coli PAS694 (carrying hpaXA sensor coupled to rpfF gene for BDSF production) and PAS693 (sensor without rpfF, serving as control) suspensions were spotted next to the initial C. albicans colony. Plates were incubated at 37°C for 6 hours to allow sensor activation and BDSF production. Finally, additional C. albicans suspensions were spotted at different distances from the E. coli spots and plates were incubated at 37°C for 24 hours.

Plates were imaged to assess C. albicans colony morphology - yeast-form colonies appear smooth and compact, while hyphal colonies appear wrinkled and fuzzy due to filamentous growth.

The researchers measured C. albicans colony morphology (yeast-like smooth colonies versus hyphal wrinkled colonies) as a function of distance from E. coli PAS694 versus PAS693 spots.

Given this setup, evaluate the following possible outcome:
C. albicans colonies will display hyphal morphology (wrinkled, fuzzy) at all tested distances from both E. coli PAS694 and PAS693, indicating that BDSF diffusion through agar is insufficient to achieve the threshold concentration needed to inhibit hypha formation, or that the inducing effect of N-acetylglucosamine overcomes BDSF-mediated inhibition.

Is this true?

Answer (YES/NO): NO